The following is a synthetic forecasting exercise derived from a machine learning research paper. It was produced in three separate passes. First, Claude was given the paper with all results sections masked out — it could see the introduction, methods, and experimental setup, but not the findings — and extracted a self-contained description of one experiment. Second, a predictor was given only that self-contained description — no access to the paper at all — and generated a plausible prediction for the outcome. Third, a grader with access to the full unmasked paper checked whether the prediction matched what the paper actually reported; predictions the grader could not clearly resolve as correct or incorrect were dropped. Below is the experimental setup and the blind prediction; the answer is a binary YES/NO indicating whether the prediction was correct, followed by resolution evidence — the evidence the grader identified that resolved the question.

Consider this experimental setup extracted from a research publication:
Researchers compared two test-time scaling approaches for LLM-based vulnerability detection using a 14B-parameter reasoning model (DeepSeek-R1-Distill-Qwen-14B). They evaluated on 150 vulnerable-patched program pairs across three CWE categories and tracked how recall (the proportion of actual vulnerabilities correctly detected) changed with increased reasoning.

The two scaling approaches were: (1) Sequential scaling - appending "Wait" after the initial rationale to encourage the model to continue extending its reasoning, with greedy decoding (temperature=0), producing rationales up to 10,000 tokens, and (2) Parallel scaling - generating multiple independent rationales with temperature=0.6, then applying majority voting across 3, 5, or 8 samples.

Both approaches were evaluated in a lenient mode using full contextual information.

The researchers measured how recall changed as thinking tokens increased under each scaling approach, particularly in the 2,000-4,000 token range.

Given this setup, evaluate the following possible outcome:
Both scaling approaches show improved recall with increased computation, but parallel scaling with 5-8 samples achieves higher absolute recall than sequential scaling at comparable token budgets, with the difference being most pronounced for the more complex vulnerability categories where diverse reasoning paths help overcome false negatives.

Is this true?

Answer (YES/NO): NO